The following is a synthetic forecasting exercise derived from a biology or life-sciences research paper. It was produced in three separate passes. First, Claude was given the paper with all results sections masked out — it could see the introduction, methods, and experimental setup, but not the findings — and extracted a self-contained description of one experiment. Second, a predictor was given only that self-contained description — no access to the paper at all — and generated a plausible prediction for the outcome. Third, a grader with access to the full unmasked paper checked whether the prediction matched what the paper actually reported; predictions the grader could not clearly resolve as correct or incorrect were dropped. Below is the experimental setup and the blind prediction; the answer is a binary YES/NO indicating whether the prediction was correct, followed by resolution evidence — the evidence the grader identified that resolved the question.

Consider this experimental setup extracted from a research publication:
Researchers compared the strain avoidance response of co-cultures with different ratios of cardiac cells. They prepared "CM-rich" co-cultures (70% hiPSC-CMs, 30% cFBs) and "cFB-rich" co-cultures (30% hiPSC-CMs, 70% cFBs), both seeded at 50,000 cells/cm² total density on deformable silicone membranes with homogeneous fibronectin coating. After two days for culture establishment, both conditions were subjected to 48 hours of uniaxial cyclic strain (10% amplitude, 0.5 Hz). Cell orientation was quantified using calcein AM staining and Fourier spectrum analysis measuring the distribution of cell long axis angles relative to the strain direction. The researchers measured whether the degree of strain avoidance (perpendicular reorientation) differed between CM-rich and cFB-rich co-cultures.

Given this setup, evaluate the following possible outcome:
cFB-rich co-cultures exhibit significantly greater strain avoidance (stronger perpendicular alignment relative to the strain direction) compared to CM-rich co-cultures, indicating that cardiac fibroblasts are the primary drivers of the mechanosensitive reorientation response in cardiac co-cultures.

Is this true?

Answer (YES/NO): NO